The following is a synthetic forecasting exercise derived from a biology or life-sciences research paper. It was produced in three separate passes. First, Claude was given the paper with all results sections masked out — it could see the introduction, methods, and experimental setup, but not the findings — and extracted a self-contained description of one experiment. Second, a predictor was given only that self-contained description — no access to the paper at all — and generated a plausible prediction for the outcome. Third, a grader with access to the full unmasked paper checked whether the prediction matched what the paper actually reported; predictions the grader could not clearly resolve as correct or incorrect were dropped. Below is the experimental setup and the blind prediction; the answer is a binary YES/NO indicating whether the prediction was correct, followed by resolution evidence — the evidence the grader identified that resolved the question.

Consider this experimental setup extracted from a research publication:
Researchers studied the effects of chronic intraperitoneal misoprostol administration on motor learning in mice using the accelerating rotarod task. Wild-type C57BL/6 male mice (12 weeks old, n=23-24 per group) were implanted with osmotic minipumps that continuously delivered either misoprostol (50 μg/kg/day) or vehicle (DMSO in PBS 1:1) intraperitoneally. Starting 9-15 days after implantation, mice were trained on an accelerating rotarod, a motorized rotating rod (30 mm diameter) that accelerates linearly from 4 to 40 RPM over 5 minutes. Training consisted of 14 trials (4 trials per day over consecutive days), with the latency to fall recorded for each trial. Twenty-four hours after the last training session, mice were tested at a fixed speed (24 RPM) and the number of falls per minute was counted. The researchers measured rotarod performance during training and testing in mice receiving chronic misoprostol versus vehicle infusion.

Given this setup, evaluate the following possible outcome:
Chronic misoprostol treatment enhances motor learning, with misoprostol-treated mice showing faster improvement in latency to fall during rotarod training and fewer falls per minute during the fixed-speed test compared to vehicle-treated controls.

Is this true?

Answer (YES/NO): NO